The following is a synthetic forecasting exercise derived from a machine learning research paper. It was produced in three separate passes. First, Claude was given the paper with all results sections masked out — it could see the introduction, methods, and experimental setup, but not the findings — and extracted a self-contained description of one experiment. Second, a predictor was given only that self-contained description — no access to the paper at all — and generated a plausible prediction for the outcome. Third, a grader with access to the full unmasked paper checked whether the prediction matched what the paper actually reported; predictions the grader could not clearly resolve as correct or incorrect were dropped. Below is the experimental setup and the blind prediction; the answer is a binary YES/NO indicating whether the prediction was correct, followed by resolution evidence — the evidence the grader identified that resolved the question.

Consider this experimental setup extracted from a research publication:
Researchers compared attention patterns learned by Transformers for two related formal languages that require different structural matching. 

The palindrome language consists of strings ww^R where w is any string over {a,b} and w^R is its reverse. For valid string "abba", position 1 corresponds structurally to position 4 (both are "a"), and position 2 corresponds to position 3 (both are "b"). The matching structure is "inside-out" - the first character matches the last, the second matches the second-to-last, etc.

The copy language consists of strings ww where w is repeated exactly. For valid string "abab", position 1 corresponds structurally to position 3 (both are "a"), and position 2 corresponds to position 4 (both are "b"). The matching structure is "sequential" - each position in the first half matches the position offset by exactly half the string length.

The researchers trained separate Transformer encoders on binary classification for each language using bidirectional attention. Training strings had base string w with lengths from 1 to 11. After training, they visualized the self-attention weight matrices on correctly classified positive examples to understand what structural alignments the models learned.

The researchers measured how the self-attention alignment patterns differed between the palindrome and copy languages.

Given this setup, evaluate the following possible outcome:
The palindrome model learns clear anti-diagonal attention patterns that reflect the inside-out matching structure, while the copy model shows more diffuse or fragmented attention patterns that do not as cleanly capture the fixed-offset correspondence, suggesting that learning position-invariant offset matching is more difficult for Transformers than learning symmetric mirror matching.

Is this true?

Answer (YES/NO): NO